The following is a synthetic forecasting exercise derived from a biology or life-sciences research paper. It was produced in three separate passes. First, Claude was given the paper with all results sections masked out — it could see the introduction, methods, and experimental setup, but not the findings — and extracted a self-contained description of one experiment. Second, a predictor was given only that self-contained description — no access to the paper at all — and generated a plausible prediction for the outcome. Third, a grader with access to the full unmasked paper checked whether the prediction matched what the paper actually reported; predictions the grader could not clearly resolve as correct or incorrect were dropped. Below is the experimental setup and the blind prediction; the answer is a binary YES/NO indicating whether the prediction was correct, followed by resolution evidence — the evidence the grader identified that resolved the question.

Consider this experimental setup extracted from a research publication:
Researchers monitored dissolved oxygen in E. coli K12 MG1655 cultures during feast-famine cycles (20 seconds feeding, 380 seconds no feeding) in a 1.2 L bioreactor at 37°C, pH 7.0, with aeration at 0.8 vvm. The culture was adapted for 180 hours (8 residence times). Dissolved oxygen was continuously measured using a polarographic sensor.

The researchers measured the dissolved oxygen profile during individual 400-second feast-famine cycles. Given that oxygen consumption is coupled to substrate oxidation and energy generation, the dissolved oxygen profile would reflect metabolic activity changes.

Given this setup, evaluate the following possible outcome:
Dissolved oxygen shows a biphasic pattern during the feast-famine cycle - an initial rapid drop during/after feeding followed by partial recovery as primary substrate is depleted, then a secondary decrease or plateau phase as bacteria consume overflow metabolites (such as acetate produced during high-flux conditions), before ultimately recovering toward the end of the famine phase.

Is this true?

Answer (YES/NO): NO